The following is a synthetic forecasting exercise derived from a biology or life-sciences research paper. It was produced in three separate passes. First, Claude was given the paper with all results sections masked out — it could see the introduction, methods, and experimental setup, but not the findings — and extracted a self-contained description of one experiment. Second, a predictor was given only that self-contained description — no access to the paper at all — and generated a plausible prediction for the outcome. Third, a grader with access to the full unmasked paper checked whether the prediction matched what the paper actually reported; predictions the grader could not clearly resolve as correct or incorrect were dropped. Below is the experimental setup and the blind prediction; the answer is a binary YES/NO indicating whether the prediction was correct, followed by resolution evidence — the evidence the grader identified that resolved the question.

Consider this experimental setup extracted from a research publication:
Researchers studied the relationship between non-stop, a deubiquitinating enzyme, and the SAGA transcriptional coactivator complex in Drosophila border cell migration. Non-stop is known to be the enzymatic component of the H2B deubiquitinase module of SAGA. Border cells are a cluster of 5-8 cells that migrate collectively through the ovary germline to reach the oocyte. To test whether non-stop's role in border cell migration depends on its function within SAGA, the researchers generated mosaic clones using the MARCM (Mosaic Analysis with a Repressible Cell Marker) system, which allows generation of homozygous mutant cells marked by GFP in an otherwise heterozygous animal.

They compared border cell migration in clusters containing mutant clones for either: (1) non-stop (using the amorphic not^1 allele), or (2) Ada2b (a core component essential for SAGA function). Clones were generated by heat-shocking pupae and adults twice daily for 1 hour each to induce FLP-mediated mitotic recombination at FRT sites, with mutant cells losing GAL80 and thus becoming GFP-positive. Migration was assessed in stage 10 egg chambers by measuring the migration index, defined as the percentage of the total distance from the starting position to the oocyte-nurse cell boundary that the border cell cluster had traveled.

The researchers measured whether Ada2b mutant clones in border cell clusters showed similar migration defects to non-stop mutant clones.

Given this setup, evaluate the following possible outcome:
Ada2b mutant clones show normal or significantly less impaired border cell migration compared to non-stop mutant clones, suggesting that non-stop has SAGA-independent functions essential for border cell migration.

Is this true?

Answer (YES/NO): YES